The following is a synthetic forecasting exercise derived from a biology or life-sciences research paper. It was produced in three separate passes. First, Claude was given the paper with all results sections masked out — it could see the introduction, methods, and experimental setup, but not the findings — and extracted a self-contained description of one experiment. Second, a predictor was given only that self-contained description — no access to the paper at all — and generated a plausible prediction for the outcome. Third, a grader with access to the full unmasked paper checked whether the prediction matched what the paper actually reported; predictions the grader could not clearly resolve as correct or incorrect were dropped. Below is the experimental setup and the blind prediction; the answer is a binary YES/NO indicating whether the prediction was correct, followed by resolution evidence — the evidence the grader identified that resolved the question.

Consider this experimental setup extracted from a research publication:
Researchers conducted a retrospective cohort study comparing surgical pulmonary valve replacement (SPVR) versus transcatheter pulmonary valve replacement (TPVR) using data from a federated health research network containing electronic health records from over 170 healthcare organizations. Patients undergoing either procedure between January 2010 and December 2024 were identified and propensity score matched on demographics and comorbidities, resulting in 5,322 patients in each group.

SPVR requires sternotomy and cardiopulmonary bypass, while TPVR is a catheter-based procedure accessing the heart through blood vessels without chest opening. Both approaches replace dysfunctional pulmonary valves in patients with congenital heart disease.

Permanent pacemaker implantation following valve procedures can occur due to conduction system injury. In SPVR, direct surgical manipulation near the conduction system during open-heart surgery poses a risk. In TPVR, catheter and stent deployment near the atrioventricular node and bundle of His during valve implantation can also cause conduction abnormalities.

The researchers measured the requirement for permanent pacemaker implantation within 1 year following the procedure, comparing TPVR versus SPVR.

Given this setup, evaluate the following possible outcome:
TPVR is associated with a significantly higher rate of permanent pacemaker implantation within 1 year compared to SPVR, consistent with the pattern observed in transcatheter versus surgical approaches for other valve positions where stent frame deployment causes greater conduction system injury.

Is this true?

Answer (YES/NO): NO